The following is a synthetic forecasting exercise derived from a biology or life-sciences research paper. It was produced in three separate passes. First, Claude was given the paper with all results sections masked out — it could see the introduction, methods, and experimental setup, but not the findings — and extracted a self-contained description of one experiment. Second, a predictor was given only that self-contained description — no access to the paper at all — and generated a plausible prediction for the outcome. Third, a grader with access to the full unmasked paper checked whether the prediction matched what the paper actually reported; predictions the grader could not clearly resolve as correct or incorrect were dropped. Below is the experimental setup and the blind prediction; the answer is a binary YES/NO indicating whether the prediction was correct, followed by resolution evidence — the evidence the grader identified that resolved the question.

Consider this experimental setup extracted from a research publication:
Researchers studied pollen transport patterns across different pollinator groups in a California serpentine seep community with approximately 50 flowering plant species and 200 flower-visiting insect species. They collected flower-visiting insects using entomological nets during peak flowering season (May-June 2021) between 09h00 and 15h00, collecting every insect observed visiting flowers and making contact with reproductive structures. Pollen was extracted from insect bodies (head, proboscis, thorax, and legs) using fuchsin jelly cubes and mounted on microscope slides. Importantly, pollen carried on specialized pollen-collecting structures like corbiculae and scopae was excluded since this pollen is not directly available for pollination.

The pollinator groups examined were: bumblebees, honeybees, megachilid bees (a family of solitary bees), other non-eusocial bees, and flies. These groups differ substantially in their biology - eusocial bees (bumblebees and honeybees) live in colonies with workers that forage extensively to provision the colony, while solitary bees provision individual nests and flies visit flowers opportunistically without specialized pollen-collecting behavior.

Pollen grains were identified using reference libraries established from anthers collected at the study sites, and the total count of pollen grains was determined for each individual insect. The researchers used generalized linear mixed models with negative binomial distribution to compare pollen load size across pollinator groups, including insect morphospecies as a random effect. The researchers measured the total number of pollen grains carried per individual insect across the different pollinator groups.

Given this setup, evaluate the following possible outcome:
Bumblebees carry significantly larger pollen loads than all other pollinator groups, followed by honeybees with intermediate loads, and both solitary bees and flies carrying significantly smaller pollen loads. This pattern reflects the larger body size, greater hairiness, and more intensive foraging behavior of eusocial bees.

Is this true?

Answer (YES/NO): NO